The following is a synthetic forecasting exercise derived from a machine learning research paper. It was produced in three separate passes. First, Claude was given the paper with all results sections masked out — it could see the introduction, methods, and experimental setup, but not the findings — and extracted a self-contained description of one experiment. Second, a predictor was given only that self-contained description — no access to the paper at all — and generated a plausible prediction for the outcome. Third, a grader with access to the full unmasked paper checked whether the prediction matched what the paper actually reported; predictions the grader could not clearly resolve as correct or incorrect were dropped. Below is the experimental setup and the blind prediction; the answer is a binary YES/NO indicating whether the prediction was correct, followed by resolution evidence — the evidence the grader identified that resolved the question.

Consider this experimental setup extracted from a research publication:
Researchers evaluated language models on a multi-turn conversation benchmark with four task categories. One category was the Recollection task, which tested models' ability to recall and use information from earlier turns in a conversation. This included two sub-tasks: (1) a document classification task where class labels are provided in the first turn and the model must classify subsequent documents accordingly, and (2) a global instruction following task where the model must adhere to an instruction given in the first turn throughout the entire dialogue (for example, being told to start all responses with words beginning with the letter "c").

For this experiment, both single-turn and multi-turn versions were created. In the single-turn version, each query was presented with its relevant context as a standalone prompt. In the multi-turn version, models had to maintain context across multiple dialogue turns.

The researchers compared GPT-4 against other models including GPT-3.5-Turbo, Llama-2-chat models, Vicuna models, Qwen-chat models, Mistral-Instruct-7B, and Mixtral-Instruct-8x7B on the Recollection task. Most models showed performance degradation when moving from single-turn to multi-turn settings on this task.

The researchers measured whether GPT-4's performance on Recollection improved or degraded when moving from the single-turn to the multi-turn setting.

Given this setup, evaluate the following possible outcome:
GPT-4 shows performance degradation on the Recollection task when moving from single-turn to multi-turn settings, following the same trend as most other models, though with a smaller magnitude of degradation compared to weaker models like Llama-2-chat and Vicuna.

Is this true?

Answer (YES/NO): NO